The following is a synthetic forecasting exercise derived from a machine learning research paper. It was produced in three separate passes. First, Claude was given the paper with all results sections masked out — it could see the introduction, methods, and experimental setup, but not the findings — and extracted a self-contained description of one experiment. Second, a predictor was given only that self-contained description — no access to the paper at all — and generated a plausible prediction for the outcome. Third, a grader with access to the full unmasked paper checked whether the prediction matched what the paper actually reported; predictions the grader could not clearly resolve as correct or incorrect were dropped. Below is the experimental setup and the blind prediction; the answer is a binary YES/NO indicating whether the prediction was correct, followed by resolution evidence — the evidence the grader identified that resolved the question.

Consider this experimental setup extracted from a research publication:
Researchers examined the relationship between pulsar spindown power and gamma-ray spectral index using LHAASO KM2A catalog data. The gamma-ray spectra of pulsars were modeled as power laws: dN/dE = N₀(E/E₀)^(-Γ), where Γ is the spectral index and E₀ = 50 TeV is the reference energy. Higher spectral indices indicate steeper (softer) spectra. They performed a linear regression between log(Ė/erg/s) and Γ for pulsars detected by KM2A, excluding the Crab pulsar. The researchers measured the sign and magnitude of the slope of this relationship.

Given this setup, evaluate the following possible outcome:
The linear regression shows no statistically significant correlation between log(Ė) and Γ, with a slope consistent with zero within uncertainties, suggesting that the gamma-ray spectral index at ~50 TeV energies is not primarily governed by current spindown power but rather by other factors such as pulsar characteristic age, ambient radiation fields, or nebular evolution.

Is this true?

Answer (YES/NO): NO